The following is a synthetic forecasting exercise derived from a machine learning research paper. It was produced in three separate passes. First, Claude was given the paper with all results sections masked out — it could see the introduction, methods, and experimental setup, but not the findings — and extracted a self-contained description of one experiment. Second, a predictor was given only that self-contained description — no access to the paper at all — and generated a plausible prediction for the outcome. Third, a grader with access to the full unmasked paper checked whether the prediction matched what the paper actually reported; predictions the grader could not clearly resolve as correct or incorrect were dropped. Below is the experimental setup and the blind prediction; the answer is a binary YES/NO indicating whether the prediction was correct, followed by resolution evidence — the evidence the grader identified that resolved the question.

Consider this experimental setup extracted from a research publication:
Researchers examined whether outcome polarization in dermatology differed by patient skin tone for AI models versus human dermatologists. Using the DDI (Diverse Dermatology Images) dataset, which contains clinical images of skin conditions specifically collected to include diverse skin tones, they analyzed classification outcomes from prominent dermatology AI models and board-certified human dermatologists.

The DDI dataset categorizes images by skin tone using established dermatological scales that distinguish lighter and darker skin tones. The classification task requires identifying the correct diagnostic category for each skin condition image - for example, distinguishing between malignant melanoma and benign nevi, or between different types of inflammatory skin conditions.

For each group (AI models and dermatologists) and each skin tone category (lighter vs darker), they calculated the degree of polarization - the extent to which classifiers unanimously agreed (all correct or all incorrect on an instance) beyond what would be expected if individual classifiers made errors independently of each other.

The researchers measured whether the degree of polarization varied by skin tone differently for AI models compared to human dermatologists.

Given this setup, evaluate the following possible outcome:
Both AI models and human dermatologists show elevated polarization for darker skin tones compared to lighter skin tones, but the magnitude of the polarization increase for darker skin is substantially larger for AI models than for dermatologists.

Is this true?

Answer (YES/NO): NO